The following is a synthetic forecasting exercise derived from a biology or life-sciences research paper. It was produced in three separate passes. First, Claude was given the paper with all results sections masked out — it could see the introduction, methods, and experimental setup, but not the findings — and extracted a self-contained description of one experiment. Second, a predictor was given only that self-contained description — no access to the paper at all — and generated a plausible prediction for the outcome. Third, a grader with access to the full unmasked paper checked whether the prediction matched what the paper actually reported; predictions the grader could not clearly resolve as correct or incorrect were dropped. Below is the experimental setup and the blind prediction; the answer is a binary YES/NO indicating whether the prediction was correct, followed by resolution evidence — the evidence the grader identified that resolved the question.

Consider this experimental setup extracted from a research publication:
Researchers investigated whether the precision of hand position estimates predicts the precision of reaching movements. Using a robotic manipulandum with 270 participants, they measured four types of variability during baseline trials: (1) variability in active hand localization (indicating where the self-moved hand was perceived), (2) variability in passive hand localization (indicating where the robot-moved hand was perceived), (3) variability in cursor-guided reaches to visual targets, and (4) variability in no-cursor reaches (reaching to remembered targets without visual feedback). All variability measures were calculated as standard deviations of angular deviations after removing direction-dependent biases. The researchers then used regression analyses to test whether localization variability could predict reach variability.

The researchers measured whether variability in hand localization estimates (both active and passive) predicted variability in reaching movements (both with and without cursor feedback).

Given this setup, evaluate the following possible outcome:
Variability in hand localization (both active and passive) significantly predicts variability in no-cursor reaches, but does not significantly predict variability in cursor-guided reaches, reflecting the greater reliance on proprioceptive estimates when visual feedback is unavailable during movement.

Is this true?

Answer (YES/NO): NO